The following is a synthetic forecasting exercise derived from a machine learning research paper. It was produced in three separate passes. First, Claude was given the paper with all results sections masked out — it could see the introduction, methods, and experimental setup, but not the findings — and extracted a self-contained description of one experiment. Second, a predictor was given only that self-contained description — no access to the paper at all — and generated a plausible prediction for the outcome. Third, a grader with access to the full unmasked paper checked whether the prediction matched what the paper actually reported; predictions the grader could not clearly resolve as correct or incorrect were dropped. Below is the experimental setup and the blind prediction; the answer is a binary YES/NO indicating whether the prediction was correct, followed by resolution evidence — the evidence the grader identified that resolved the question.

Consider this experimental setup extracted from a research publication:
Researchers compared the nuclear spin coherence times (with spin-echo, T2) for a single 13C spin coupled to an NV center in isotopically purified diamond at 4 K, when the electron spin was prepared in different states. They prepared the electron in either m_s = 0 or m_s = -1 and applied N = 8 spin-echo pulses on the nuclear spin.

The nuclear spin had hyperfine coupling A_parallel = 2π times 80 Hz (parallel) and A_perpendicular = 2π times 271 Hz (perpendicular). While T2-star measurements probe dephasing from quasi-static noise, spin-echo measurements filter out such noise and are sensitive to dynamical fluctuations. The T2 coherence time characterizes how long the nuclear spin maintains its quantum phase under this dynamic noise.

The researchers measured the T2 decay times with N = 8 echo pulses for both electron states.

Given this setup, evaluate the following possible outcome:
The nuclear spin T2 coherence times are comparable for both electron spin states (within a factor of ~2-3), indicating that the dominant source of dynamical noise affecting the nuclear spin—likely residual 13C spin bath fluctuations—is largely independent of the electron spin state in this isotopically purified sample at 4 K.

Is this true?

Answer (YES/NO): NO